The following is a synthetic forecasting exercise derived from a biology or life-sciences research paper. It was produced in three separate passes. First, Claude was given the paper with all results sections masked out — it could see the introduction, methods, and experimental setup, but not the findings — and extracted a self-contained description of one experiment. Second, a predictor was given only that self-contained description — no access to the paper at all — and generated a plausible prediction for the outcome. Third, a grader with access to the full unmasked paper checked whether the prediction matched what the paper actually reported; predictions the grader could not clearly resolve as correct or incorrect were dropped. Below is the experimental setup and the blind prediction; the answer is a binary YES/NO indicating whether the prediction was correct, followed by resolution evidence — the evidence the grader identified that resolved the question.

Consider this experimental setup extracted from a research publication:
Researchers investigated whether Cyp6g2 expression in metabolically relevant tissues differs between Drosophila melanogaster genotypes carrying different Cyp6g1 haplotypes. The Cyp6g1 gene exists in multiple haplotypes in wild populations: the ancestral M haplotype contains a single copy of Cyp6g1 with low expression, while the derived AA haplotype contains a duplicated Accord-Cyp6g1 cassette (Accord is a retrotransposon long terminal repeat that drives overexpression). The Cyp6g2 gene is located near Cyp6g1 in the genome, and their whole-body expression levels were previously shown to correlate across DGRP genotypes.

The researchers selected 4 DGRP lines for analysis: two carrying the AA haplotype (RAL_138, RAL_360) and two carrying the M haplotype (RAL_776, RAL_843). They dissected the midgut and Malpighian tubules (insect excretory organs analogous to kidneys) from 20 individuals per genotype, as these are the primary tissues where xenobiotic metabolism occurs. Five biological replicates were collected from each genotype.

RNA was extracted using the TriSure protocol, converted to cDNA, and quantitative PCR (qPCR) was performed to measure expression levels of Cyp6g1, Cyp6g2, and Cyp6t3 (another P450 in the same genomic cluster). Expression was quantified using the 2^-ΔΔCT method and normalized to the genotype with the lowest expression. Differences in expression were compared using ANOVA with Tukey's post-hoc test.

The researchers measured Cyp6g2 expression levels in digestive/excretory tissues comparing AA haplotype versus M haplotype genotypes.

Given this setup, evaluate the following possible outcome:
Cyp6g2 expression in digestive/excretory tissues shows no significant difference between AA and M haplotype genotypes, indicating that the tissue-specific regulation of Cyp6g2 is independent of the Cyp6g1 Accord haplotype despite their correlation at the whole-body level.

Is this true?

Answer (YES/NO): NO